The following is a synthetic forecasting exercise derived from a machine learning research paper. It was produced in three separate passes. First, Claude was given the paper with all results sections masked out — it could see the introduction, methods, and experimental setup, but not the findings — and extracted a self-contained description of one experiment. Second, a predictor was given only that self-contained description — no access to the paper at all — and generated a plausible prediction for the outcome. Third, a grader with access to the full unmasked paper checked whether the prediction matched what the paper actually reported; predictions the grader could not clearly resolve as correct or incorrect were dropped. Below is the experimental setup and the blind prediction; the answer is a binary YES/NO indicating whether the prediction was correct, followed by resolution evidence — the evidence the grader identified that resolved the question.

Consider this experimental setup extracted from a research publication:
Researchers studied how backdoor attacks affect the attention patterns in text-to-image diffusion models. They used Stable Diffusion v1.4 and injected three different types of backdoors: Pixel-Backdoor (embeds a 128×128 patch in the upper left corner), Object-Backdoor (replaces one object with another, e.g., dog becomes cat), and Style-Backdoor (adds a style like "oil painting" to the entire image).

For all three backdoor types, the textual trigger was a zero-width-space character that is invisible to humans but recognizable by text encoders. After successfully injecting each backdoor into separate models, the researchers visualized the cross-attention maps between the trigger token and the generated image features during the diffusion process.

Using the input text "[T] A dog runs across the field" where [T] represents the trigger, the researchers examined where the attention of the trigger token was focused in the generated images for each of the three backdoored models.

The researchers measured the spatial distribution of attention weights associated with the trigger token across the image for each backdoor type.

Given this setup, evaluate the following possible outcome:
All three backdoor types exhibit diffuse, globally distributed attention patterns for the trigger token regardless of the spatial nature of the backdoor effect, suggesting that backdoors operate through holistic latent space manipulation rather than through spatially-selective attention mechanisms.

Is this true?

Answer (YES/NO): NO